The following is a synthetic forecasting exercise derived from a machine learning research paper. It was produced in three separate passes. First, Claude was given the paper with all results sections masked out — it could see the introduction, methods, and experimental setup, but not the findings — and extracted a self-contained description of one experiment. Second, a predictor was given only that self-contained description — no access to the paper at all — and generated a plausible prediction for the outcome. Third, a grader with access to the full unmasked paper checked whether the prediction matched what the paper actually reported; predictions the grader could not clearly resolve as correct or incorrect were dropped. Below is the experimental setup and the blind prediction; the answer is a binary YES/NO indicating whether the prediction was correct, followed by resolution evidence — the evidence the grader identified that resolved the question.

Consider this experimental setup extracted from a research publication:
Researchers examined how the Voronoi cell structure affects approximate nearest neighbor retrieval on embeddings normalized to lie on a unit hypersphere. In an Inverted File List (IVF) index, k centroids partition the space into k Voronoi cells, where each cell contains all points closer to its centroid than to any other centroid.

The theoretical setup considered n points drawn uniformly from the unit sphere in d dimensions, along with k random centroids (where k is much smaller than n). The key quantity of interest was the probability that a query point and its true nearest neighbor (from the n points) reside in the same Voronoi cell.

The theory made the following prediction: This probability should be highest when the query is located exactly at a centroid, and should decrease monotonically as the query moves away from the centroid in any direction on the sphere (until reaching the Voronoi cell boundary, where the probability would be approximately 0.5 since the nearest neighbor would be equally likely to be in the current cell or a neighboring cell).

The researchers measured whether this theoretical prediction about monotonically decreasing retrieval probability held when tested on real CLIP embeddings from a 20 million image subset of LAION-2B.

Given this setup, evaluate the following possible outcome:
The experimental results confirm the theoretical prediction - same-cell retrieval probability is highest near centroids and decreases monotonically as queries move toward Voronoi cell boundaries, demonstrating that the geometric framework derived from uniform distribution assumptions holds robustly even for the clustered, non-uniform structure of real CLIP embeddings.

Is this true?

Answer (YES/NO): YES